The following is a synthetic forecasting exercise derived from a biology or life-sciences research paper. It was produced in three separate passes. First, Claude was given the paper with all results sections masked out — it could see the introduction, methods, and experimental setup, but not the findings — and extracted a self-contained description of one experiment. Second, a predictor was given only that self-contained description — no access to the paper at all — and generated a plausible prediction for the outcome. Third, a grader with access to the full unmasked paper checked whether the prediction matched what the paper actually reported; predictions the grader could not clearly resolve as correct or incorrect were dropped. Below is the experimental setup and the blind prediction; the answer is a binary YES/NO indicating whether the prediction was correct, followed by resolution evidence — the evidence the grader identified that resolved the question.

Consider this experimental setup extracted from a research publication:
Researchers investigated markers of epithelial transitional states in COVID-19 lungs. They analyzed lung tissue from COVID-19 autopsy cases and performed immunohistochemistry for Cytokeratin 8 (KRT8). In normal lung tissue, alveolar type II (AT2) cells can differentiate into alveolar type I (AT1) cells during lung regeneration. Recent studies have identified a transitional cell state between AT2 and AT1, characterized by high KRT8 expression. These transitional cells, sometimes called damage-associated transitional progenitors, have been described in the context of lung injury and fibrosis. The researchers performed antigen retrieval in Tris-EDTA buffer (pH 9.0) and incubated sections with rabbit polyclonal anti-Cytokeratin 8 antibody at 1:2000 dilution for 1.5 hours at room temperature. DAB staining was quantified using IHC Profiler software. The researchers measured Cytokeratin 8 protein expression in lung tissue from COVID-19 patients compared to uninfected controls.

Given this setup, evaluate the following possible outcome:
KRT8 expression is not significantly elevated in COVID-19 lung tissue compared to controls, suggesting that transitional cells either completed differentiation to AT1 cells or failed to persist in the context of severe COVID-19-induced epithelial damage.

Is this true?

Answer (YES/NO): NO